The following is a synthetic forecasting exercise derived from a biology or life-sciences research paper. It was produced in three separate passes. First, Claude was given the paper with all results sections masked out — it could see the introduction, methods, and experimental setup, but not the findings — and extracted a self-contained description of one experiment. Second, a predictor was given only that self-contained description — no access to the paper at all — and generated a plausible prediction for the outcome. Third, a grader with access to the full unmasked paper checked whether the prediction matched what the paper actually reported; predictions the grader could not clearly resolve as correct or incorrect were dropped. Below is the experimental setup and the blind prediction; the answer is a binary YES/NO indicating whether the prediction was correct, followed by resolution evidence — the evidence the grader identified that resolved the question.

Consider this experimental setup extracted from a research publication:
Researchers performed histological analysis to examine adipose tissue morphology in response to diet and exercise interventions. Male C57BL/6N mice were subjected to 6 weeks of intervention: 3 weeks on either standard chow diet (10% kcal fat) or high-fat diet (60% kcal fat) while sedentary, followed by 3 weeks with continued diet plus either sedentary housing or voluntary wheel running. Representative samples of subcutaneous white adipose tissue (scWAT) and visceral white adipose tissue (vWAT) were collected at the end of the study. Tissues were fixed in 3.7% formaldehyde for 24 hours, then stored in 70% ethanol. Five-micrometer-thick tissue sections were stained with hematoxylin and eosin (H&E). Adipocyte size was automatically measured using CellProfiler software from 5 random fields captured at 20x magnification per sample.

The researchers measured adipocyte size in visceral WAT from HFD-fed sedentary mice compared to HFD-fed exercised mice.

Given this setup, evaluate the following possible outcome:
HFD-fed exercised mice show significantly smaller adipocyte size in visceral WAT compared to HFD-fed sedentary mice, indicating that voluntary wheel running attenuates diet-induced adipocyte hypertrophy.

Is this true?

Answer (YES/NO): YES